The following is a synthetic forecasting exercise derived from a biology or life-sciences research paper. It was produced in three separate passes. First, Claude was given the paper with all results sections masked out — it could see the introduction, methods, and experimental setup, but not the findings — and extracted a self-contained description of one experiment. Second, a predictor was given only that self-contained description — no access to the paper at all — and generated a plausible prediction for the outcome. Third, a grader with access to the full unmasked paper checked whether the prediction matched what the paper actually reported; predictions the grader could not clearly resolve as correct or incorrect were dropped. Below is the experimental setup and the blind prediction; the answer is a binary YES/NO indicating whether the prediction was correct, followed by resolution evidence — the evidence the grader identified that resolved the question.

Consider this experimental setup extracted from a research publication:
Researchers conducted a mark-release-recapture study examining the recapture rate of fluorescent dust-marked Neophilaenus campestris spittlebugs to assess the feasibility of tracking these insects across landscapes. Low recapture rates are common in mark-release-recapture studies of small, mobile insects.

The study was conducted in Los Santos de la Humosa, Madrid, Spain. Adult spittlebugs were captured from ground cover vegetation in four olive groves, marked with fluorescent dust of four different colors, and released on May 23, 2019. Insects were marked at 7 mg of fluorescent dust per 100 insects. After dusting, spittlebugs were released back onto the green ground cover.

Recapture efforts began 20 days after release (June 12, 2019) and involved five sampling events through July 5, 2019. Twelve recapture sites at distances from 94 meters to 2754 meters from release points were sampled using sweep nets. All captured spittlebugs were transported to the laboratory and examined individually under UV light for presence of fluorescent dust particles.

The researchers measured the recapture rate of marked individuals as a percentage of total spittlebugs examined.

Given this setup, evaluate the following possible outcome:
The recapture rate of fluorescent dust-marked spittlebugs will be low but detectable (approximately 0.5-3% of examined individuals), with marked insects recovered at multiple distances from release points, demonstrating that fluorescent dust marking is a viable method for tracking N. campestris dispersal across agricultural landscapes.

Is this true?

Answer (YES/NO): YES